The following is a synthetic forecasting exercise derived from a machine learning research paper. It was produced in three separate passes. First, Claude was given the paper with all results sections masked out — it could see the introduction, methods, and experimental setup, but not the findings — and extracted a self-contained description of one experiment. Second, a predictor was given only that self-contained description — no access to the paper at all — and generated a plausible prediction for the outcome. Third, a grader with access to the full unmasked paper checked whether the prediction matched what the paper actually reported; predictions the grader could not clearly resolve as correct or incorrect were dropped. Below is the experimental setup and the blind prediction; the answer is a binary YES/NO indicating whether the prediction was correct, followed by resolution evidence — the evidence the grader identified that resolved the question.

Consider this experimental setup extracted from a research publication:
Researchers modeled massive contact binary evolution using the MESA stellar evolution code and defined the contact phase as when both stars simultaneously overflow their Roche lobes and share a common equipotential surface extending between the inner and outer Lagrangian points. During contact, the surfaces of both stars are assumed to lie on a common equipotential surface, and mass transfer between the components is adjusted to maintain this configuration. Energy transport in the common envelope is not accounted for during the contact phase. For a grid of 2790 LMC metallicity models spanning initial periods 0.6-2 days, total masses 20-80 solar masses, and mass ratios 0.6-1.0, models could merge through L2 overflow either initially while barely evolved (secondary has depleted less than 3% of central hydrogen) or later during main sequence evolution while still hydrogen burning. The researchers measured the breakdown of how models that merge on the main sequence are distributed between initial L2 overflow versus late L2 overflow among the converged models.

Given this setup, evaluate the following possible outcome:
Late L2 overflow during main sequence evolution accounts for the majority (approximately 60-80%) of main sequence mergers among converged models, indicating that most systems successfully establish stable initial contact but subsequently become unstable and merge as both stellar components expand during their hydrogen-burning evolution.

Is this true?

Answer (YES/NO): YES